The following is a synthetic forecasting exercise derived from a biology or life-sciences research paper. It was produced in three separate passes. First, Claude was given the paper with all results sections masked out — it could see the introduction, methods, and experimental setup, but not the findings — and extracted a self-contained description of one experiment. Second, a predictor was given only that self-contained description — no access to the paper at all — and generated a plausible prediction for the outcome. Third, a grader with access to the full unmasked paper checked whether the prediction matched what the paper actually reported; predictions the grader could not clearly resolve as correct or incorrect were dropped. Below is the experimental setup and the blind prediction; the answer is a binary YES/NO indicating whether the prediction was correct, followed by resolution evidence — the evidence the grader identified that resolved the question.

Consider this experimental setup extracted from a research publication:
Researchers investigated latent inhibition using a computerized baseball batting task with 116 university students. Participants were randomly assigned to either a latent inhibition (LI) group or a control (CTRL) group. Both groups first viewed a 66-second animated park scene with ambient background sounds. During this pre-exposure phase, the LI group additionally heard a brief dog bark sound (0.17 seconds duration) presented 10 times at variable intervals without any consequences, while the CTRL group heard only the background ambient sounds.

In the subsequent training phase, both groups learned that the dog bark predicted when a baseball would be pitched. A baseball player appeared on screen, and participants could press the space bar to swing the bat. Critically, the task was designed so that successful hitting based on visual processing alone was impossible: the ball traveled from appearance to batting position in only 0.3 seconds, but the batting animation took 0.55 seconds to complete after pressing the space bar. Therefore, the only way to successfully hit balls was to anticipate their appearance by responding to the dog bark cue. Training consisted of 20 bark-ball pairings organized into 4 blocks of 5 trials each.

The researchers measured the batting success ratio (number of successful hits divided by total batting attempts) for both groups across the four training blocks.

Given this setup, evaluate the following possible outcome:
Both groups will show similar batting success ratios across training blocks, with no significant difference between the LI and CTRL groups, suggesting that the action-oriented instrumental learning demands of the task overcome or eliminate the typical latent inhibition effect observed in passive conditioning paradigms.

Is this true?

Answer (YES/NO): NO